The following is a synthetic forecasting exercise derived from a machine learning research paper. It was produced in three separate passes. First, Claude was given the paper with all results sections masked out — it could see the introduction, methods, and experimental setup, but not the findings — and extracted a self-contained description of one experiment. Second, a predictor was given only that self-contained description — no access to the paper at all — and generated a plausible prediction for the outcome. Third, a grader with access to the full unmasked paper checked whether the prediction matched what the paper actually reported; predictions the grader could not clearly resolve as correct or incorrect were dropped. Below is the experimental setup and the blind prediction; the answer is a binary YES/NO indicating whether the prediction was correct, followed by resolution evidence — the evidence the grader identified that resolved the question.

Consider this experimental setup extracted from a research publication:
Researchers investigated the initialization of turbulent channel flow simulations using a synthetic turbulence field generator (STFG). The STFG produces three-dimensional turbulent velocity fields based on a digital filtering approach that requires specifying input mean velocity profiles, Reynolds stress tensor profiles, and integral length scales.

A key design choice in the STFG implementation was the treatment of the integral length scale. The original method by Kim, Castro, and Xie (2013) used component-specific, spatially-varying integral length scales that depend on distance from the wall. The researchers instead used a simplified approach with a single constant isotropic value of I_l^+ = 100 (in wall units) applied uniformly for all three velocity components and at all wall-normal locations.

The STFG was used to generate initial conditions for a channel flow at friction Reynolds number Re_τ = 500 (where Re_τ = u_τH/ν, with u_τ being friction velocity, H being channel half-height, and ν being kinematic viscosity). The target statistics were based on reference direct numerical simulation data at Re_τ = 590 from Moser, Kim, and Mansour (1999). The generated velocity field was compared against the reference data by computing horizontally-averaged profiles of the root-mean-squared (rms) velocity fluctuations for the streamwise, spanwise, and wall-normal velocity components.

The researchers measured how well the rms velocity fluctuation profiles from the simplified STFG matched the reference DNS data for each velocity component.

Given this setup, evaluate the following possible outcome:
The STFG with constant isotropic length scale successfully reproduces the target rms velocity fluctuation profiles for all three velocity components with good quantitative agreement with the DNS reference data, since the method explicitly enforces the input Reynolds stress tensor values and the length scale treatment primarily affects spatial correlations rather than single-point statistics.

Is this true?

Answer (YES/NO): NO